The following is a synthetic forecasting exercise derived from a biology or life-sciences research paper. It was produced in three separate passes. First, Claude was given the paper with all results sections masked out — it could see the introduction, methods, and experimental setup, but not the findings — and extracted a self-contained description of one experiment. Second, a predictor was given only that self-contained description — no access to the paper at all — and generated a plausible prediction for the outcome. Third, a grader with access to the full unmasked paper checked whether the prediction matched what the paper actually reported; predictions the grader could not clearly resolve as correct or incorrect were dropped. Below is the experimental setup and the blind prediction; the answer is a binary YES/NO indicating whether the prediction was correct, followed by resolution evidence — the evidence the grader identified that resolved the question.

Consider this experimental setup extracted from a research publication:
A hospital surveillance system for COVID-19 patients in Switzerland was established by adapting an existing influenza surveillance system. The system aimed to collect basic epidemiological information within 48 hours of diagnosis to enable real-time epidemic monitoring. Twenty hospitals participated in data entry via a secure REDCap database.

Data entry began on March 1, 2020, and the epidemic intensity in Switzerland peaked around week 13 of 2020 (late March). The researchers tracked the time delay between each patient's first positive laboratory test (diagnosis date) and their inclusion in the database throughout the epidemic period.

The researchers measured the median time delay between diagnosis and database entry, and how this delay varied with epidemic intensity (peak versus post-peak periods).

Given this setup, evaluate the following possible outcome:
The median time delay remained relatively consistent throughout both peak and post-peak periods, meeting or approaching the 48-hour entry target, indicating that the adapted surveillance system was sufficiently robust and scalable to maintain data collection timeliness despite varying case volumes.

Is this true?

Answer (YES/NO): NO